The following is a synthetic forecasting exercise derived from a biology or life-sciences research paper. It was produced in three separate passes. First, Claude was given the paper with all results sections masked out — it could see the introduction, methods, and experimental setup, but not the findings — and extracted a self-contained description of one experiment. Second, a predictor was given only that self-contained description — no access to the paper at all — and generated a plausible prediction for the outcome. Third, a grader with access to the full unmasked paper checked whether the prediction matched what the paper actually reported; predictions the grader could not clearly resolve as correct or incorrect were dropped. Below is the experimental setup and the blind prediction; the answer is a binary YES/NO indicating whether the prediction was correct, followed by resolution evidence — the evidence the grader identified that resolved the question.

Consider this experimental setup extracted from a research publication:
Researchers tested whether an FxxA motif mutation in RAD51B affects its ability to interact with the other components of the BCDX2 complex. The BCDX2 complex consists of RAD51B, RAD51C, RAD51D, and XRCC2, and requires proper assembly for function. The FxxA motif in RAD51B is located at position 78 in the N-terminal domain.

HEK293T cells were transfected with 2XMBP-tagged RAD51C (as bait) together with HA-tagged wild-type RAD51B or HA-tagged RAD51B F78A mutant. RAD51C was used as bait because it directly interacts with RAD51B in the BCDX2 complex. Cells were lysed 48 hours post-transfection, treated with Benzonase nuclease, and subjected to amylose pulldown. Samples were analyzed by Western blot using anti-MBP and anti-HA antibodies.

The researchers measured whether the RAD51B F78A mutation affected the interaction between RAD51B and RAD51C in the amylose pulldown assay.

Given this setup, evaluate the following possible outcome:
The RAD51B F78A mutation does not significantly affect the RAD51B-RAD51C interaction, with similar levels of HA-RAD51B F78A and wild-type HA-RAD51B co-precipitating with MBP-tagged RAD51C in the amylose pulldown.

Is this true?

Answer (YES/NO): YES